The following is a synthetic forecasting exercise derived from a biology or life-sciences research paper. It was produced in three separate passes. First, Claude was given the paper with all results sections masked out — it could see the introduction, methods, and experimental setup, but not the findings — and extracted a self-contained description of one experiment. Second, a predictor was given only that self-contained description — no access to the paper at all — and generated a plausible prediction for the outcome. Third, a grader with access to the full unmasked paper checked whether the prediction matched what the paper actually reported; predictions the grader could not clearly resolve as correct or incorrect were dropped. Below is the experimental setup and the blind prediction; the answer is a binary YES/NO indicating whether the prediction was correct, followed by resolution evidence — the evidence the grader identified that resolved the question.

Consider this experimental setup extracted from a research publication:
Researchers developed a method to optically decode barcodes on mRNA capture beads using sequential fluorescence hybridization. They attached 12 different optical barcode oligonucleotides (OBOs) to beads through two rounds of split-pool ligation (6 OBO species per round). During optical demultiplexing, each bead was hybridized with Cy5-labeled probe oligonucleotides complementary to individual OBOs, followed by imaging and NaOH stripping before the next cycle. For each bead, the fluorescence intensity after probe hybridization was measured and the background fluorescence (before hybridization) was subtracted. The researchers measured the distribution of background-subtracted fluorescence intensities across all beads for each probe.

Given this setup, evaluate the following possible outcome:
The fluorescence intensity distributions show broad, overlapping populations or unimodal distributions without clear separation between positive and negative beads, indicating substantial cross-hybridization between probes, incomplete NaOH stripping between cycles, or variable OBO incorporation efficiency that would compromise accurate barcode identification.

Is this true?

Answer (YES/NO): NO